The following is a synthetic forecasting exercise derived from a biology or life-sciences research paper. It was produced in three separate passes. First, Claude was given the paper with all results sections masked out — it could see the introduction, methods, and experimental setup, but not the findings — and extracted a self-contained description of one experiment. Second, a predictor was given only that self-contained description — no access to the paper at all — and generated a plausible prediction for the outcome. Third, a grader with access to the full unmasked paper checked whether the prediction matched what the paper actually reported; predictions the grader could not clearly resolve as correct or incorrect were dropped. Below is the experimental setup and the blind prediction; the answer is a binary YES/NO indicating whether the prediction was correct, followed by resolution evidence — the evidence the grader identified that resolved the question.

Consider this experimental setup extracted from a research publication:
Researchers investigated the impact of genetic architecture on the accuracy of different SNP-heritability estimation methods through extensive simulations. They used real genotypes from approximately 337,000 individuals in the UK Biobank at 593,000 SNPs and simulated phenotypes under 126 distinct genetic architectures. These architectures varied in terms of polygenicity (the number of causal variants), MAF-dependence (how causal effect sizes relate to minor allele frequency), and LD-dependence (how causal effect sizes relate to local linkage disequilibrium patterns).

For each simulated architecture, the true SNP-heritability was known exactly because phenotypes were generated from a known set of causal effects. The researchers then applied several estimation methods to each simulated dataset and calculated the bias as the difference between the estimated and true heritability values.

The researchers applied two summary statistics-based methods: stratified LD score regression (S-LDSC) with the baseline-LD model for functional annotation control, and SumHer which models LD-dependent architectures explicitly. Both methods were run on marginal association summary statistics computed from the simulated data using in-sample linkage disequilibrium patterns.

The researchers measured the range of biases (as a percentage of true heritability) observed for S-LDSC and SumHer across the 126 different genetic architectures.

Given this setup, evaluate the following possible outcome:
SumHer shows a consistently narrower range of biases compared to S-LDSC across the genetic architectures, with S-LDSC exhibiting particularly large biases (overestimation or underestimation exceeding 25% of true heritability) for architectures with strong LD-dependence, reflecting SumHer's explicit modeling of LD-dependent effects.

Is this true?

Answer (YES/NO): YES